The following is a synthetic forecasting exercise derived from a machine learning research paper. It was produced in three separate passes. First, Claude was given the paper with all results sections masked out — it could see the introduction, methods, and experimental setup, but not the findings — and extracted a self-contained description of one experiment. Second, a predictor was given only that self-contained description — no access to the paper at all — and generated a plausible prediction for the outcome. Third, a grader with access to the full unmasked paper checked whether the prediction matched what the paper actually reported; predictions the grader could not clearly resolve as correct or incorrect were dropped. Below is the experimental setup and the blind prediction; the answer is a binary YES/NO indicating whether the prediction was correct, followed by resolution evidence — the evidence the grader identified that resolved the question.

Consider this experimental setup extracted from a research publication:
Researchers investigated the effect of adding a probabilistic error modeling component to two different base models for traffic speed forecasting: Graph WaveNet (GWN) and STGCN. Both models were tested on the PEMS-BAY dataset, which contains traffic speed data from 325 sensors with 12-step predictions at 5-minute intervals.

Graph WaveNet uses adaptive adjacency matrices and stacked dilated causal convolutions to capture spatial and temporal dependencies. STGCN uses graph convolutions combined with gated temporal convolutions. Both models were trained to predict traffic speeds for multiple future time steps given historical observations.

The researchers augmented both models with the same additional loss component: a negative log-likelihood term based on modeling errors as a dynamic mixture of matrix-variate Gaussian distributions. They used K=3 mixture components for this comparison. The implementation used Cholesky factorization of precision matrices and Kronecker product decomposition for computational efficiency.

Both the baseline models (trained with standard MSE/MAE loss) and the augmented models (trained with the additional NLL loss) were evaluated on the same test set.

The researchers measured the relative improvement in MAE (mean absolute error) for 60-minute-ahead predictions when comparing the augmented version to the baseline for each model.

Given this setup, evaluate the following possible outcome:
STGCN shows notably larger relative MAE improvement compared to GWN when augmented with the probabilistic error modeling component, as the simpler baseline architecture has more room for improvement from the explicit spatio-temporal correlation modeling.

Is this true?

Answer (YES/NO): YES